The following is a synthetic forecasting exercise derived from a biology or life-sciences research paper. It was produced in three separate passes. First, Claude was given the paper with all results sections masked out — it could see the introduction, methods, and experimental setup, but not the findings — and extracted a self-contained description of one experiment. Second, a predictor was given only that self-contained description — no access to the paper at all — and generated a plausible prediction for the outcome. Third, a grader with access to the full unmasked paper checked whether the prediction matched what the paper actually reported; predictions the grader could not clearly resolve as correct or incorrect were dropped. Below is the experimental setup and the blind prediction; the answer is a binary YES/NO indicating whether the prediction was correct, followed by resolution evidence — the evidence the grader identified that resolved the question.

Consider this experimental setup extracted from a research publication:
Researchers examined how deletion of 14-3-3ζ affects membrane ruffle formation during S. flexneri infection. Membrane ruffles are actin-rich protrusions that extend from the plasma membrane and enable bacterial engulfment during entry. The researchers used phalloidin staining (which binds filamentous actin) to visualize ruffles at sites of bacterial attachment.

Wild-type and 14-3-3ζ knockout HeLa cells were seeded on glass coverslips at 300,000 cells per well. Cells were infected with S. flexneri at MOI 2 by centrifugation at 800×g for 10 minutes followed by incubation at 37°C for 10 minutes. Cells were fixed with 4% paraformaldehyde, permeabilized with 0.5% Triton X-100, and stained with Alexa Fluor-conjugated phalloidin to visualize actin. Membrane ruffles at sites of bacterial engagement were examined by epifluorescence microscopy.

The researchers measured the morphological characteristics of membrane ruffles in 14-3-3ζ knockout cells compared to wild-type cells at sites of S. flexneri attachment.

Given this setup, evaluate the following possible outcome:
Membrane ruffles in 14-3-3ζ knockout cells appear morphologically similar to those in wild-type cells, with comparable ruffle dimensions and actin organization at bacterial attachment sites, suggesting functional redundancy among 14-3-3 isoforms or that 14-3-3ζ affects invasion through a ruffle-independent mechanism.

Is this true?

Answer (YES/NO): NO